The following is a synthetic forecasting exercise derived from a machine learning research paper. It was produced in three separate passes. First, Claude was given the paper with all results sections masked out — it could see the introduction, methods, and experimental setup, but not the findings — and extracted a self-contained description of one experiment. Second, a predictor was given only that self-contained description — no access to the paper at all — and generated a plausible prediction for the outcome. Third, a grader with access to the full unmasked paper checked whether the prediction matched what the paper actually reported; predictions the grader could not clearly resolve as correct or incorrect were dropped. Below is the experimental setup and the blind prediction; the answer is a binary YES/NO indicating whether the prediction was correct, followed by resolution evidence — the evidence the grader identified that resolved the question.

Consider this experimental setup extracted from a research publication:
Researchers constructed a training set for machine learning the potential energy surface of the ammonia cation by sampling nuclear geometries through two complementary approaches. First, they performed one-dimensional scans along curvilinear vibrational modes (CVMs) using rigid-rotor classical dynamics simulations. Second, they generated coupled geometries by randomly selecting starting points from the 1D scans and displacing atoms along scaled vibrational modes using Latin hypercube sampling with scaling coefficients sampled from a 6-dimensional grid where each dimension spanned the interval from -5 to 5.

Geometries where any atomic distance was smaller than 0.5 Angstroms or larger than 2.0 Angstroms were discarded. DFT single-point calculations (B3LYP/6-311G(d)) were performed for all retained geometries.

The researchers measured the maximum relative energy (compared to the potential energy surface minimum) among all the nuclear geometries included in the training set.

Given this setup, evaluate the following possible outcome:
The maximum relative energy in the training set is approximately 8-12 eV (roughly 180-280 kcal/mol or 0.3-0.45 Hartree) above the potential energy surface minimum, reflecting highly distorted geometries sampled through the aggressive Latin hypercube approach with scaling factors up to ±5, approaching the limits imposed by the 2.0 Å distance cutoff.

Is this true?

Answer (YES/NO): NO